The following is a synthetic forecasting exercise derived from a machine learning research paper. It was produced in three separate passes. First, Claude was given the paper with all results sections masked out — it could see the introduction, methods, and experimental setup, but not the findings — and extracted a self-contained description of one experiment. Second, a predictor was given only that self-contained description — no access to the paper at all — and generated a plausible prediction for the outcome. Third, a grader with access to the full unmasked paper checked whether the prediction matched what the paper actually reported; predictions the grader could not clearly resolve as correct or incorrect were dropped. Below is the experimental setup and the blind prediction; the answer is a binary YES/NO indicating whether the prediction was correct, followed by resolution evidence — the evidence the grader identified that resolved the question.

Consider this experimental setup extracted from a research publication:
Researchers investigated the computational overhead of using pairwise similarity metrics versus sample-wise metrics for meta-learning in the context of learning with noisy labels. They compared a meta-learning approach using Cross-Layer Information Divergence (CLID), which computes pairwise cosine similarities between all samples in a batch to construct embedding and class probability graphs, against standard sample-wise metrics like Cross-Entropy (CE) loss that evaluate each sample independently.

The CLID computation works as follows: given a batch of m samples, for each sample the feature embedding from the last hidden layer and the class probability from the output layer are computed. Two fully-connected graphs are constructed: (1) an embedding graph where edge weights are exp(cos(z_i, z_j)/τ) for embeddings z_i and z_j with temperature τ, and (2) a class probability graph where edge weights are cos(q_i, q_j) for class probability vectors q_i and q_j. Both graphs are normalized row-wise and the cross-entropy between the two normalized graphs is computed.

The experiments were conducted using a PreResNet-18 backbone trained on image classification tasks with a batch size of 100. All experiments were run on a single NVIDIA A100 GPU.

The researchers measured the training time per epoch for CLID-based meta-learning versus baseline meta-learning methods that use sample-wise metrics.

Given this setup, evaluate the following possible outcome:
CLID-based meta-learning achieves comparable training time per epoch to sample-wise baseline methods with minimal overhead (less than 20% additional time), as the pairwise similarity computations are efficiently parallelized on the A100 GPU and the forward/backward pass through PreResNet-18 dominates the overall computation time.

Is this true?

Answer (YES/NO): NO